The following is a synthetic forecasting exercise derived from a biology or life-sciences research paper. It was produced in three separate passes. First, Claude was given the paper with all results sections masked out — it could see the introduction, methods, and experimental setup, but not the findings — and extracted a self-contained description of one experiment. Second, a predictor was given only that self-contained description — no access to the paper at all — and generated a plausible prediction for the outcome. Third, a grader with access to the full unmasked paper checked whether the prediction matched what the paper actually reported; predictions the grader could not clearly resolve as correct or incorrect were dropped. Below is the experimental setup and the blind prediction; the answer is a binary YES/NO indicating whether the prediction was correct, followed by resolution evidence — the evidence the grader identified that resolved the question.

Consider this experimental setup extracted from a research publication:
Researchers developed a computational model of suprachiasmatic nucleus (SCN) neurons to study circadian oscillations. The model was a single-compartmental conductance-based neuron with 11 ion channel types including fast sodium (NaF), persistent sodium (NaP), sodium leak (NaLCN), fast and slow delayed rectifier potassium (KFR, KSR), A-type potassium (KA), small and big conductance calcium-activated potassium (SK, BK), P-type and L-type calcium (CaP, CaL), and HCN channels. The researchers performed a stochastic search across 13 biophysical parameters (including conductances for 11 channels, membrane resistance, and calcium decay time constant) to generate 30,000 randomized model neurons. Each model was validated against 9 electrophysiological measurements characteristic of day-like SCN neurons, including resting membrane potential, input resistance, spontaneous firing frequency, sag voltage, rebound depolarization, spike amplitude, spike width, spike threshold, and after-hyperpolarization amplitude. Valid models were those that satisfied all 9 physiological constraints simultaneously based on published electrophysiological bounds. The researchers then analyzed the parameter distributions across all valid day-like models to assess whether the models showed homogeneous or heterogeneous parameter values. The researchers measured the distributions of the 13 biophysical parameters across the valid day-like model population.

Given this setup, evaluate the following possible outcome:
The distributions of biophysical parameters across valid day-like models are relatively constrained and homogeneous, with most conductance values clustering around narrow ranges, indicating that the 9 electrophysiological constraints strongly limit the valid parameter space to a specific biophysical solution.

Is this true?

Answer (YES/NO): NO